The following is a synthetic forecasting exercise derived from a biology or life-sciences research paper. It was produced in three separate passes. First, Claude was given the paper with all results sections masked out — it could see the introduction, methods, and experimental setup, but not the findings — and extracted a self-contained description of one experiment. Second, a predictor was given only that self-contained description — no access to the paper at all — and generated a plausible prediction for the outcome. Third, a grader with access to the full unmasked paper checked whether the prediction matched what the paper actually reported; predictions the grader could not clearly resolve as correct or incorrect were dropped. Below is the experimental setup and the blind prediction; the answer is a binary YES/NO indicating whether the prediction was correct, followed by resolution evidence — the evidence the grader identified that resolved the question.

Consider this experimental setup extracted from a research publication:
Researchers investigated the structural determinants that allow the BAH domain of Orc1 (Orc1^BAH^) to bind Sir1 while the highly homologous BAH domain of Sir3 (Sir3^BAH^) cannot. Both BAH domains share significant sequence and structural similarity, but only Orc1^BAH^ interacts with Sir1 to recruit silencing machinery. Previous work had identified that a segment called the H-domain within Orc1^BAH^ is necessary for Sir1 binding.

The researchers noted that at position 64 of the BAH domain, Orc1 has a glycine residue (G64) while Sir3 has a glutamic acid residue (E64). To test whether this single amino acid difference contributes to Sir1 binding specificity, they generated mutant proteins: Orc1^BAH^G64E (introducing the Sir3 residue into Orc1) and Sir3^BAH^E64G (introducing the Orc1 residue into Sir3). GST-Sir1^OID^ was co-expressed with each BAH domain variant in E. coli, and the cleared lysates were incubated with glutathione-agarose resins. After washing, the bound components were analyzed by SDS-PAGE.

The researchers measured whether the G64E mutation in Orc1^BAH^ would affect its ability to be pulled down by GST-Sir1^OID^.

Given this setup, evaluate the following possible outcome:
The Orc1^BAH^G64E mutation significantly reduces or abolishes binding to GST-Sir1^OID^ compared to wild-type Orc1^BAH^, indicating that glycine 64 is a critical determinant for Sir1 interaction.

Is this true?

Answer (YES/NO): YES